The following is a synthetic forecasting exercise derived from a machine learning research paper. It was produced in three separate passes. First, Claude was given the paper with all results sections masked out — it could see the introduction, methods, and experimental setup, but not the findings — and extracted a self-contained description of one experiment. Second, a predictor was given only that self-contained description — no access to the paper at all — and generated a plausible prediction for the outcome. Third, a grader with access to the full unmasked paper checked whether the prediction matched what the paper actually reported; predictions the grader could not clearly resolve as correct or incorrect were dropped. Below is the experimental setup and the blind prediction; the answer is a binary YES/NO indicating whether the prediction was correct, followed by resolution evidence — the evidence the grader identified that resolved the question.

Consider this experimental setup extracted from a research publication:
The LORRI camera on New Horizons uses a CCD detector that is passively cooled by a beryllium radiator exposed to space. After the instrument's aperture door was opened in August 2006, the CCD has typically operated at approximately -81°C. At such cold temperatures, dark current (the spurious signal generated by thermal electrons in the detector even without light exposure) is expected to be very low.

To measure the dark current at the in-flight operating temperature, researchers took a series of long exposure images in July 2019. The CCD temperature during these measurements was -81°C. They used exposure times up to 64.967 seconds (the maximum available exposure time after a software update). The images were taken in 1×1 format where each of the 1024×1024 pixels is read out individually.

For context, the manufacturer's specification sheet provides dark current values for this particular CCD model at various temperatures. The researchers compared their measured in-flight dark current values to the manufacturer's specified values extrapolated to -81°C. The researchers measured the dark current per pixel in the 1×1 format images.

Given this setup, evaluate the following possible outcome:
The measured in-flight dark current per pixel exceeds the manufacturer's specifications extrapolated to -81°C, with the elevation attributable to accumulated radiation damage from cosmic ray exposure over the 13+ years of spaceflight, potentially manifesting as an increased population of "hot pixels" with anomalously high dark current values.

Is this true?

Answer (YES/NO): NO